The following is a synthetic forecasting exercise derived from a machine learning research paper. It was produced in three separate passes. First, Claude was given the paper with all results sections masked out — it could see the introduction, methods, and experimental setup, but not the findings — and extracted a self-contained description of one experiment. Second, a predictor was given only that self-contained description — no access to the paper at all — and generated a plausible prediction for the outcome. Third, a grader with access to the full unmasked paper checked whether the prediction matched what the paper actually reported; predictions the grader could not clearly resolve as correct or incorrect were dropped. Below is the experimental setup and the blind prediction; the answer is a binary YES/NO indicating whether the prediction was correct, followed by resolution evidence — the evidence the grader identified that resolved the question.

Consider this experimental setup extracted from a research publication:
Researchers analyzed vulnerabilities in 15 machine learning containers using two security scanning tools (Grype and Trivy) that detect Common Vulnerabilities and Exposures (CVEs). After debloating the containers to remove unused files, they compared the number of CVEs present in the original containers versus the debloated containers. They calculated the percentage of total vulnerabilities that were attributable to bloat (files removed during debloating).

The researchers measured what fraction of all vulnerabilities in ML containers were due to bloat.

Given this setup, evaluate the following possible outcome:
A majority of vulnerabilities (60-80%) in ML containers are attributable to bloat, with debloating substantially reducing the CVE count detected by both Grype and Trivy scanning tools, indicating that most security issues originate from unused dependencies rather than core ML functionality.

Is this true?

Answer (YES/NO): NO